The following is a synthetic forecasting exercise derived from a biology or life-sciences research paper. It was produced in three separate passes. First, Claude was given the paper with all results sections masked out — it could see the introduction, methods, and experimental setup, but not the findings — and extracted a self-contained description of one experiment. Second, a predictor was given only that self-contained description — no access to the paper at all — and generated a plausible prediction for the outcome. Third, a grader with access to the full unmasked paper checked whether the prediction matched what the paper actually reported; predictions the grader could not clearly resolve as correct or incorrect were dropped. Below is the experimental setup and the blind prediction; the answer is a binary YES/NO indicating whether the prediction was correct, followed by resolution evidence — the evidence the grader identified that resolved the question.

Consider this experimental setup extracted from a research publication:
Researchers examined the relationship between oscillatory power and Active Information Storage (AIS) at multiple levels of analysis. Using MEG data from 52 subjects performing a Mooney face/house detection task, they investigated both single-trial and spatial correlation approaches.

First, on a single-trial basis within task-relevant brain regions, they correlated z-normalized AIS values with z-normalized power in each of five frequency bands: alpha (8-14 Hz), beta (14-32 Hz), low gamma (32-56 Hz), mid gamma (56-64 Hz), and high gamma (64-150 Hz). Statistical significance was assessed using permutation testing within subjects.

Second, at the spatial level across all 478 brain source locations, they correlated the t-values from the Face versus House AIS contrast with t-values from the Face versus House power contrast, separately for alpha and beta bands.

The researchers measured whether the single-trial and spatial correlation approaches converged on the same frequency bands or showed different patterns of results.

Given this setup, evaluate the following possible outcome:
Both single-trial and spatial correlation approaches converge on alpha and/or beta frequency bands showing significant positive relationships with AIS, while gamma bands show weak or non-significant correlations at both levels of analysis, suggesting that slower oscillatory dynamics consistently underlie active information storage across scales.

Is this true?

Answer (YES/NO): NO